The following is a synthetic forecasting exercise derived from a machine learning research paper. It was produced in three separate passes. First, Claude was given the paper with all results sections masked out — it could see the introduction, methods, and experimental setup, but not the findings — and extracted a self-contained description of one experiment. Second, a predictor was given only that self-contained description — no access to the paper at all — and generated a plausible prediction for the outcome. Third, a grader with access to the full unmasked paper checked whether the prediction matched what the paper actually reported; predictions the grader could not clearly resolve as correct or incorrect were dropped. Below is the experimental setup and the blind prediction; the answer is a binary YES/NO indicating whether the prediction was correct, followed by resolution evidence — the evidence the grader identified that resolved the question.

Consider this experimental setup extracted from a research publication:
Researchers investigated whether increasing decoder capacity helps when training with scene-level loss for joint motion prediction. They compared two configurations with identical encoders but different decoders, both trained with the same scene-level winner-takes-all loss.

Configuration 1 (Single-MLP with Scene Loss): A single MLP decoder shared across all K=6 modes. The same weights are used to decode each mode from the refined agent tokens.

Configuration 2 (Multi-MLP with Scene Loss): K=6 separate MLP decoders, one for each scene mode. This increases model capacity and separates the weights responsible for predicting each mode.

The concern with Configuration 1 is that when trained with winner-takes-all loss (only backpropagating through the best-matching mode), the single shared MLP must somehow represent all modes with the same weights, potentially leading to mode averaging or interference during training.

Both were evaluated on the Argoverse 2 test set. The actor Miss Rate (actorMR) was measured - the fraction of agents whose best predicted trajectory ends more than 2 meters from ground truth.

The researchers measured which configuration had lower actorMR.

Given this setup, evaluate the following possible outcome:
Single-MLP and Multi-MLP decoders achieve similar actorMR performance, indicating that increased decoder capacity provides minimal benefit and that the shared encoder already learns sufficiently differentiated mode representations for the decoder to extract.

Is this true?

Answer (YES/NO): NO